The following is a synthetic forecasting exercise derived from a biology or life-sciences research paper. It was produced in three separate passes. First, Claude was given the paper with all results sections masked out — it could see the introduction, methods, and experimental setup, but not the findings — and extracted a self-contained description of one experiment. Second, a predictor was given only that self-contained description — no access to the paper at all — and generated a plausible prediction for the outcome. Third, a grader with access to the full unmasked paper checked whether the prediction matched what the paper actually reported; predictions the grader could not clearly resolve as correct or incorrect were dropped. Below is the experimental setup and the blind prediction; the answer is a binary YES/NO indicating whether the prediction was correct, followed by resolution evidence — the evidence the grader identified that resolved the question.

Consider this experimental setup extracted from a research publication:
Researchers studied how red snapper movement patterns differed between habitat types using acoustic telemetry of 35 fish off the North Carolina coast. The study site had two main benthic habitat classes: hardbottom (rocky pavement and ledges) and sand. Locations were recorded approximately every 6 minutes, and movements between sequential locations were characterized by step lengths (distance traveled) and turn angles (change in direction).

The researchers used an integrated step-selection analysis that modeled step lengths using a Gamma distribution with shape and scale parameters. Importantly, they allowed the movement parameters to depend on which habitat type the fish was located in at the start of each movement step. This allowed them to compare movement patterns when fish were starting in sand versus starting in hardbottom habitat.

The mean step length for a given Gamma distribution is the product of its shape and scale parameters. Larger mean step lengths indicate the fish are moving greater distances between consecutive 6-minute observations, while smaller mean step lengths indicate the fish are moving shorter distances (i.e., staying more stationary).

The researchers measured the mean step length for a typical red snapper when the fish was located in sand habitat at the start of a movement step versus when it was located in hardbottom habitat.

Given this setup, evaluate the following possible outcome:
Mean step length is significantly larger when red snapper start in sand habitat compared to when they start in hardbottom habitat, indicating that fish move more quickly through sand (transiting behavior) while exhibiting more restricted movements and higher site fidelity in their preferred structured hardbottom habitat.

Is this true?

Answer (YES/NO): YES